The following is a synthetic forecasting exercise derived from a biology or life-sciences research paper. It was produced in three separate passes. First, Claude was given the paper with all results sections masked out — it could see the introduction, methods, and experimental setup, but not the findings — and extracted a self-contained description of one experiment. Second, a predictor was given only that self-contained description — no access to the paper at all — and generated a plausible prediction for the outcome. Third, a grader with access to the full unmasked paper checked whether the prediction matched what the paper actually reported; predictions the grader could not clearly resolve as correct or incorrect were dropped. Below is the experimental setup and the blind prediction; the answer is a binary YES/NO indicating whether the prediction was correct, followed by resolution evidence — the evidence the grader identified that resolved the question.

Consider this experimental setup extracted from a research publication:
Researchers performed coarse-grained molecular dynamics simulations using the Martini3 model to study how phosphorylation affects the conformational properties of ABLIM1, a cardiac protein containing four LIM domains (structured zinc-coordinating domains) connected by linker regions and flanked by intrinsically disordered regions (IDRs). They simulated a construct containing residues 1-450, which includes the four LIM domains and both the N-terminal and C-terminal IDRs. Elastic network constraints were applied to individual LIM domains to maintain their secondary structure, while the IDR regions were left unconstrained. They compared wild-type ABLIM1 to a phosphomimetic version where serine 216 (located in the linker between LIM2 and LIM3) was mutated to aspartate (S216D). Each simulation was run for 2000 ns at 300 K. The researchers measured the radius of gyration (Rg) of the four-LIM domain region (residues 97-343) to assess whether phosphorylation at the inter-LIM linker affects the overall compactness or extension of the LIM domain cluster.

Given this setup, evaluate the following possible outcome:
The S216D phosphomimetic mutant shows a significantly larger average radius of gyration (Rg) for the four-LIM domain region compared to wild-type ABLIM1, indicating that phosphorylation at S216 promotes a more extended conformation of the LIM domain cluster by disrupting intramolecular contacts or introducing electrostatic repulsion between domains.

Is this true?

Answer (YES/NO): YES